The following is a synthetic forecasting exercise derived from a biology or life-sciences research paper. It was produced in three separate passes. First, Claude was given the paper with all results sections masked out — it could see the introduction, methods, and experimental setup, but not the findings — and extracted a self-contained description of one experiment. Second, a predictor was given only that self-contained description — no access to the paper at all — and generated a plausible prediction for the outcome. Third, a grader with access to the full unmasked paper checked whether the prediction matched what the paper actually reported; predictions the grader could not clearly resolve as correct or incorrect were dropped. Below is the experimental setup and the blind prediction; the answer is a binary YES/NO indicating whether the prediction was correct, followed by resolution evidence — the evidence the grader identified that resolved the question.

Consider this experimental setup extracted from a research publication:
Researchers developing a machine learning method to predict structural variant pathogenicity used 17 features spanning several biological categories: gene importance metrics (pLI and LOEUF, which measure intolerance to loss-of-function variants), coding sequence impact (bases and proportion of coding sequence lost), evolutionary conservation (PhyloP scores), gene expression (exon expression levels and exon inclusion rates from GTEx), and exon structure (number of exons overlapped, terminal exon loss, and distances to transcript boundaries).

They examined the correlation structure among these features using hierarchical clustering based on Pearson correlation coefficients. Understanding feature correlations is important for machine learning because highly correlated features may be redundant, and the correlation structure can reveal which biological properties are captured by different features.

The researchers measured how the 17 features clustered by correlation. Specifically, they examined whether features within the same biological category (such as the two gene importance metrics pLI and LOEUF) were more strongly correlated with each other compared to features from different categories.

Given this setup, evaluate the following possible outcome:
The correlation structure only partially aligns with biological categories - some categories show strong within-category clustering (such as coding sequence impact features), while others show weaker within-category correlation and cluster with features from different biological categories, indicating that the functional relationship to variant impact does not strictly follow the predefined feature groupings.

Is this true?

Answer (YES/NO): NO